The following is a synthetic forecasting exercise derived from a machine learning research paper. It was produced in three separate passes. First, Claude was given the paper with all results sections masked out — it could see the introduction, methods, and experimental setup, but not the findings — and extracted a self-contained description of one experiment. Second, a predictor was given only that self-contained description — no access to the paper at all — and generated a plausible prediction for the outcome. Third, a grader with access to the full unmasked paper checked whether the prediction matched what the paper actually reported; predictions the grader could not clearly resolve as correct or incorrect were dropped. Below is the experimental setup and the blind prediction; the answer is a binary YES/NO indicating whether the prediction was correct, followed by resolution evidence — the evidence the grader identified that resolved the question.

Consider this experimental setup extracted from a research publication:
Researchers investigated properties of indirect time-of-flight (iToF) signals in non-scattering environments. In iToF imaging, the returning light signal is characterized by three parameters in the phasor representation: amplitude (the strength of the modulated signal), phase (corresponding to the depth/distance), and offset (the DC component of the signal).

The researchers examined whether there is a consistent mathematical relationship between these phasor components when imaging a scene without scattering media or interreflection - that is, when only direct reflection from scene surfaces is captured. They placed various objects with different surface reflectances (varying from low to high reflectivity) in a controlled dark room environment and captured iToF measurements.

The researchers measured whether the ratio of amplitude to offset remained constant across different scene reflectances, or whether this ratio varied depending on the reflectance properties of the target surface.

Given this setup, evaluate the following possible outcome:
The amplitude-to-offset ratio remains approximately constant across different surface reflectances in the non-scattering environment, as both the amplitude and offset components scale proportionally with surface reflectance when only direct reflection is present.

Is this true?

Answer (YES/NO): YES